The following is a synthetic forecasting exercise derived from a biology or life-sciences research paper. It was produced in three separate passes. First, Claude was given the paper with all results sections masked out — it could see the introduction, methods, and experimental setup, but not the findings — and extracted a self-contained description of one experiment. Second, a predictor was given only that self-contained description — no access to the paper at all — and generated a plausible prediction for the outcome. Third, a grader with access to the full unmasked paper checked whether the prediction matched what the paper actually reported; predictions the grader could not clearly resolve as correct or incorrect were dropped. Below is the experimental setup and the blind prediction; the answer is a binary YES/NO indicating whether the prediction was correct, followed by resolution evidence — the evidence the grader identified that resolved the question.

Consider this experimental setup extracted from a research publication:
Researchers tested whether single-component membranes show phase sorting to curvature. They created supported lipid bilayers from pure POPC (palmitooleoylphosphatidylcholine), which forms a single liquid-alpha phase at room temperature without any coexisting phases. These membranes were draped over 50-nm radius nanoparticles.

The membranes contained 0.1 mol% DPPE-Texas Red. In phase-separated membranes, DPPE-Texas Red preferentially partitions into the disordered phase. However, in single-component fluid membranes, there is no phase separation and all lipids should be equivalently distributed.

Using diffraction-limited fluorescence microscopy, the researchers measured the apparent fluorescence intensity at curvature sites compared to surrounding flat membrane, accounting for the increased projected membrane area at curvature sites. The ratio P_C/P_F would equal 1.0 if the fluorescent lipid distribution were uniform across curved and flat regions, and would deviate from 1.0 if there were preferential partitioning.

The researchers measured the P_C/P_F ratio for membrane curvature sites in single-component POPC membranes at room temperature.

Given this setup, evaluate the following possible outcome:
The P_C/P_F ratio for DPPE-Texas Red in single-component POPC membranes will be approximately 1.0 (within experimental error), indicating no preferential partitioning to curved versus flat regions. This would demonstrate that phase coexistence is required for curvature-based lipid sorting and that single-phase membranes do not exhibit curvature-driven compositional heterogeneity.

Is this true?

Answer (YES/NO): YES